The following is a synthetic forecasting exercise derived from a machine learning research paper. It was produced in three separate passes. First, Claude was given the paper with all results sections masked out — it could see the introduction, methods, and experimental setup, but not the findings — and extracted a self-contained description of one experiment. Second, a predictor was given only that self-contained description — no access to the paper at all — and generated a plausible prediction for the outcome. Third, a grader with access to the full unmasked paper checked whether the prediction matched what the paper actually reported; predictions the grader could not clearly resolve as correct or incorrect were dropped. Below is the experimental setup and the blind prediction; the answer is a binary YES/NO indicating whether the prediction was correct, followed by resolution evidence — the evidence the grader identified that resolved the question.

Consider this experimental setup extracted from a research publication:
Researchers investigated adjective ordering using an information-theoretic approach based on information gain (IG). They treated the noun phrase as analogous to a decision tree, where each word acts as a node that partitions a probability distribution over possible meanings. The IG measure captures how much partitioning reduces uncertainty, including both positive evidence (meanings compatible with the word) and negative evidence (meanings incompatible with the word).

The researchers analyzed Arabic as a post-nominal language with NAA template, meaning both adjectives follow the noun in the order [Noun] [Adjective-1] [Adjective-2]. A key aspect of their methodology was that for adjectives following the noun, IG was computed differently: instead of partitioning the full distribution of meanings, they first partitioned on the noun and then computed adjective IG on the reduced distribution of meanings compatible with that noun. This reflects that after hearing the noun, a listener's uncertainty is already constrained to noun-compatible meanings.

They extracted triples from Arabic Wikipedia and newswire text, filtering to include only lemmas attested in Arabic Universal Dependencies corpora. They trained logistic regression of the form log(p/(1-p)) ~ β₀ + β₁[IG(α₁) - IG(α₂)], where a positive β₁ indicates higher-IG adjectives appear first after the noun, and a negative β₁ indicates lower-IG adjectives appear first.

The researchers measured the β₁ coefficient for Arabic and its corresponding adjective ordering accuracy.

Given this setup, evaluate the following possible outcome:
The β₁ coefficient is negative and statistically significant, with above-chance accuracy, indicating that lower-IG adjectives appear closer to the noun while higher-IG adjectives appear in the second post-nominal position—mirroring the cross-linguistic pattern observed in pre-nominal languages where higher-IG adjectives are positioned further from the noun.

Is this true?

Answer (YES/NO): NO